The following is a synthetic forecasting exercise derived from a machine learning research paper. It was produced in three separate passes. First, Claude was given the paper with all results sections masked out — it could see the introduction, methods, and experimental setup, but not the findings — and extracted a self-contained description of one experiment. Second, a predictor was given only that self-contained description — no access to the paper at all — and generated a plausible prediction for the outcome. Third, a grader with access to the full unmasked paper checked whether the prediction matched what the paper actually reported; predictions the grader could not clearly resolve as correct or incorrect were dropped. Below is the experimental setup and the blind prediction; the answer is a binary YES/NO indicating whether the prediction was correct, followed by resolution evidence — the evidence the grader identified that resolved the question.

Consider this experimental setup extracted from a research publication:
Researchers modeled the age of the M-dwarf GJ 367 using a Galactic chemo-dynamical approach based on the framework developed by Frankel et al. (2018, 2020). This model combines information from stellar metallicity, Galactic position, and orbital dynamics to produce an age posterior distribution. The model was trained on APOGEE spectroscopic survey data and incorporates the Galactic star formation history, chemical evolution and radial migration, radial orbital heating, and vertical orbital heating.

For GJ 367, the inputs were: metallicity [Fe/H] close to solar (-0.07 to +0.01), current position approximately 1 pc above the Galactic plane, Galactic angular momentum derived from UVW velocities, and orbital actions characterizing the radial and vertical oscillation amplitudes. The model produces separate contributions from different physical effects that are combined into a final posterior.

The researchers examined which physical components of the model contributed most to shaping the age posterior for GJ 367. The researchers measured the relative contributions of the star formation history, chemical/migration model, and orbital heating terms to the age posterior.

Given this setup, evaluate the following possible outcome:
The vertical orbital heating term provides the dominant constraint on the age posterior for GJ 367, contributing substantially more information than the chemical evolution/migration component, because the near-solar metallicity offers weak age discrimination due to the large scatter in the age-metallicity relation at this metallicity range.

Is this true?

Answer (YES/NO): NO